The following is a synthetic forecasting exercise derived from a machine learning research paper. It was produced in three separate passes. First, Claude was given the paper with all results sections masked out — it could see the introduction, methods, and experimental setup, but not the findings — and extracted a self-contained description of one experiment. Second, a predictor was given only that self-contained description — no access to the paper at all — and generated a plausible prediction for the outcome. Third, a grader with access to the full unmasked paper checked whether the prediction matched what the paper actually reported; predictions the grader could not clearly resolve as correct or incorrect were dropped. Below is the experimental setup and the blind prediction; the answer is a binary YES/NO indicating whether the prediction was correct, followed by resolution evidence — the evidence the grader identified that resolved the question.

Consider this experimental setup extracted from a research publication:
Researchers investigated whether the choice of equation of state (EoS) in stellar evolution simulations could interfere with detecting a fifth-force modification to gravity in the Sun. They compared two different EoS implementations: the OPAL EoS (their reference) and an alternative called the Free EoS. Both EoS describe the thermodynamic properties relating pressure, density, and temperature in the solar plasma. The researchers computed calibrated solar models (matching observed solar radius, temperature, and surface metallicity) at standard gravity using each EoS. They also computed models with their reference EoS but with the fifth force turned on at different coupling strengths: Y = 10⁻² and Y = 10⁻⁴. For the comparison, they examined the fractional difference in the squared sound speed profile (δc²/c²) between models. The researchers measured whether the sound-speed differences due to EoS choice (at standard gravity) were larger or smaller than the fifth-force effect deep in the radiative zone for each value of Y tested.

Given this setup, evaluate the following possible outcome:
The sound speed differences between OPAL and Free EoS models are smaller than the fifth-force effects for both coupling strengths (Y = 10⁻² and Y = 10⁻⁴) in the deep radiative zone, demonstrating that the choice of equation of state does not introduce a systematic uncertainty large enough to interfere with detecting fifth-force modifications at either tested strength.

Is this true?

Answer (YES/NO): NO